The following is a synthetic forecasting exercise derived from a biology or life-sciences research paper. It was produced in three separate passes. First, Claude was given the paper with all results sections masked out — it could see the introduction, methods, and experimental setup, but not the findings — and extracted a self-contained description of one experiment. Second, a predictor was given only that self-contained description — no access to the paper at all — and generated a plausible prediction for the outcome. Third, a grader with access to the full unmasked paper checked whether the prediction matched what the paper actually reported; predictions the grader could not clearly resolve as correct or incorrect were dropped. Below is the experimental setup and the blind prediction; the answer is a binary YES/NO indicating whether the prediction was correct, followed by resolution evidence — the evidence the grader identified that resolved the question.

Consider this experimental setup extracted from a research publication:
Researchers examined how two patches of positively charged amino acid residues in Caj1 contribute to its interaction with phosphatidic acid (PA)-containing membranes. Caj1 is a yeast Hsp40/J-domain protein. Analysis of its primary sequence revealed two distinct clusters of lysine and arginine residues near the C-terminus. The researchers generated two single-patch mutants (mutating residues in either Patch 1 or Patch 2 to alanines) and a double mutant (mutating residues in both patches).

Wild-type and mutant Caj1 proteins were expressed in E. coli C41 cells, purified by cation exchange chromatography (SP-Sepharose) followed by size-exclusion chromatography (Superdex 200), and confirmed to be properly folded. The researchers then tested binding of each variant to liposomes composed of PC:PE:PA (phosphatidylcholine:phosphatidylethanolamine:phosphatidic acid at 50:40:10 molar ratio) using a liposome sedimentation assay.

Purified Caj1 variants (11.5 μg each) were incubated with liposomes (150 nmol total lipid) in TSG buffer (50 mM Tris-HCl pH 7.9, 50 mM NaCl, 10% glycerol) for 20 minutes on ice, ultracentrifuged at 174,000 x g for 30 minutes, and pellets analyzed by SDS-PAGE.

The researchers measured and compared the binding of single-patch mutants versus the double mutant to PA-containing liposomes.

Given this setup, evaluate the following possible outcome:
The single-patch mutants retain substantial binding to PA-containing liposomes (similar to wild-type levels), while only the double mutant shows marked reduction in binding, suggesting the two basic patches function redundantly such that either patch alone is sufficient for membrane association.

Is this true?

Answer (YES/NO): NO